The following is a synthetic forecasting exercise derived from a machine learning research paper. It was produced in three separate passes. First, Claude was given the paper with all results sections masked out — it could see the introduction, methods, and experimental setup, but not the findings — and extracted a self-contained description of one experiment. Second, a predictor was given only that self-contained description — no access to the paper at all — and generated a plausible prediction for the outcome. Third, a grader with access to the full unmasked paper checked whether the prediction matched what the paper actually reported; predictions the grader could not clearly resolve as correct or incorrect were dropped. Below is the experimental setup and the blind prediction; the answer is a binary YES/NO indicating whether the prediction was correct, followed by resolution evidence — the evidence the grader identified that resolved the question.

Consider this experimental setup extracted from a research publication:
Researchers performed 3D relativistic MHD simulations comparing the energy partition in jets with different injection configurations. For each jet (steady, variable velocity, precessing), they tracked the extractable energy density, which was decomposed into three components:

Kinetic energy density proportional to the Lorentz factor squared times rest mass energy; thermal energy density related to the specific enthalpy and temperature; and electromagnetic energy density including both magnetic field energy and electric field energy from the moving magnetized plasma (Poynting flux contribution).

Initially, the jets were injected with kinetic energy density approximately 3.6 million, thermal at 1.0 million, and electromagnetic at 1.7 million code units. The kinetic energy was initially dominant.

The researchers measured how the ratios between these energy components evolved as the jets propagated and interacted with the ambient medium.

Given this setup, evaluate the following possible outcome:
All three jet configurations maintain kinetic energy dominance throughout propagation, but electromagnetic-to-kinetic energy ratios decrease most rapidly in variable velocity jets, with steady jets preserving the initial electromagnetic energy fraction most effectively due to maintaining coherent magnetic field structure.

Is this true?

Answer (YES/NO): NO